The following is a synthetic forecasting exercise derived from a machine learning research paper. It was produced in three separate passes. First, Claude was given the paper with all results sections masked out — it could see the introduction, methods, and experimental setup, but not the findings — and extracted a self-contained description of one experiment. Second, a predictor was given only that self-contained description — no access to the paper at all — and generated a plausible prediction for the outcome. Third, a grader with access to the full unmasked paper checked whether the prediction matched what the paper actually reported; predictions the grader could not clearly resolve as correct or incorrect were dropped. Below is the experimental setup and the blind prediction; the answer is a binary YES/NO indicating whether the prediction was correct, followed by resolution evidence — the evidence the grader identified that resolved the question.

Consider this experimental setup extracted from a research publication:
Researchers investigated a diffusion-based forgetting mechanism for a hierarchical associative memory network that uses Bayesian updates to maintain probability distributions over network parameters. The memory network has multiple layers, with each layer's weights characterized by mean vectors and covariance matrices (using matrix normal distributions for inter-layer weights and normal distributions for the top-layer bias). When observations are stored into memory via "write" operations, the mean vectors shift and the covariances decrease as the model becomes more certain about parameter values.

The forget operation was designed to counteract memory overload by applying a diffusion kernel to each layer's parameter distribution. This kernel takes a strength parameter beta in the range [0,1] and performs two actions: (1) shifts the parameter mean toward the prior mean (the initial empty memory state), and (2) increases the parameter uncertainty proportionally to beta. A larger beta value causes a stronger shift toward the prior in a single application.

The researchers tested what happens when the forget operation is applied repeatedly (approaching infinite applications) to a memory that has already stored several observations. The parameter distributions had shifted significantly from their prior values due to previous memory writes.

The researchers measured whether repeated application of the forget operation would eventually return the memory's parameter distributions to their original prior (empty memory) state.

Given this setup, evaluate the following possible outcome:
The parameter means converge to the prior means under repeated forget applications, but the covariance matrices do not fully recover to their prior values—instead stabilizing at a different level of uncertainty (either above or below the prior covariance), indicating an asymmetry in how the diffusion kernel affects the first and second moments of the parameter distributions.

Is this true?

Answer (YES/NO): NO